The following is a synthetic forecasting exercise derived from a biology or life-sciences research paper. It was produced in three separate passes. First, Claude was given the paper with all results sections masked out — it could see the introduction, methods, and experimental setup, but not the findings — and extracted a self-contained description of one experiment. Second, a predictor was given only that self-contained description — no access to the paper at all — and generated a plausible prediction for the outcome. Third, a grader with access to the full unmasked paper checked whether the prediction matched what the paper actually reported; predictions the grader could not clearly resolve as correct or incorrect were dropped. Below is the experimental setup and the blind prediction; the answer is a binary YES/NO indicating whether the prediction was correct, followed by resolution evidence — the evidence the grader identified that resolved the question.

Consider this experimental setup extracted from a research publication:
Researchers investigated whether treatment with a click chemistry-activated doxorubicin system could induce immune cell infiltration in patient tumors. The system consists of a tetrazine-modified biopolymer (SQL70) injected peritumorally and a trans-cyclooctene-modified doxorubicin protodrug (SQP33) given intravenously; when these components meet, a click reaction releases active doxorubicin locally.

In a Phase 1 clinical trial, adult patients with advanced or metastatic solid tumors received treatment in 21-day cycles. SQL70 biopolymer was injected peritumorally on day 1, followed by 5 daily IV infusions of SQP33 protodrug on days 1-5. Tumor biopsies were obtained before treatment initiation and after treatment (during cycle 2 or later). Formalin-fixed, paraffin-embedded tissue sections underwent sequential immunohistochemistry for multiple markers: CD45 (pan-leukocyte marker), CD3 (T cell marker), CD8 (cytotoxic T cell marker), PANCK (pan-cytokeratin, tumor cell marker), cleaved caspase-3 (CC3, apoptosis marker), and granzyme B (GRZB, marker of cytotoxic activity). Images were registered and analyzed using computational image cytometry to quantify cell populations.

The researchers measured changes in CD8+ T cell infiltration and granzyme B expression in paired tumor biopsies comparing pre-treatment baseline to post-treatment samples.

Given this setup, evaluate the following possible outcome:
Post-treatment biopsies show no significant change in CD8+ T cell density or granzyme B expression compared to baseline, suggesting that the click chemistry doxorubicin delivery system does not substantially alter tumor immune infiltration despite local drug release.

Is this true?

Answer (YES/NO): NO